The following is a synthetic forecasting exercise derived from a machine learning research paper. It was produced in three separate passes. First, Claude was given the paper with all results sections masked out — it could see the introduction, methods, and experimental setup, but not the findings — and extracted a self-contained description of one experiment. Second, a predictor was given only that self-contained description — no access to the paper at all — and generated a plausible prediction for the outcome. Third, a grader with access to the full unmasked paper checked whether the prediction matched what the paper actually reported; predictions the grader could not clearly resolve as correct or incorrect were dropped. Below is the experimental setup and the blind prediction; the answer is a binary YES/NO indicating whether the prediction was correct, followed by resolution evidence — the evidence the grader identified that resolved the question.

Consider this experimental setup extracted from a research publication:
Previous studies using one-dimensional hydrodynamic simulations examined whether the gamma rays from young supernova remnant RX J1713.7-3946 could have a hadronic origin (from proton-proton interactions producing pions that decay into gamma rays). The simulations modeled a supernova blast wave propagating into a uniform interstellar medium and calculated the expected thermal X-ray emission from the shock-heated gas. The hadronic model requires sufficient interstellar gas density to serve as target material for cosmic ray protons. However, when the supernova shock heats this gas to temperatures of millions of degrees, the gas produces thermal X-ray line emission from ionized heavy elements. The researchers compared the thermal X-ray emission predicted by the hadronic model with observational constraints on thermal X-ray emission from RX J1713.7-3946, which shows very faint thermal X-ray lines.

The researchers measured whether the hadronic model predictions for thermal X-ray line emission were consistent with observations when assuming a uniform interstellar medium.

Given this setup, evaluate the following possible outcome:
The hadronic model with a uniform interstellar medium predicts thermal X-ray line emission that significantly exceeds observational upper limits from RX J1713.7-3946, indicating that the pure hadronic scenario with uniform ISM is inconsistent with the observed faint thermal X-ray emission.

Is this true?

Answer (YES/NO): YES